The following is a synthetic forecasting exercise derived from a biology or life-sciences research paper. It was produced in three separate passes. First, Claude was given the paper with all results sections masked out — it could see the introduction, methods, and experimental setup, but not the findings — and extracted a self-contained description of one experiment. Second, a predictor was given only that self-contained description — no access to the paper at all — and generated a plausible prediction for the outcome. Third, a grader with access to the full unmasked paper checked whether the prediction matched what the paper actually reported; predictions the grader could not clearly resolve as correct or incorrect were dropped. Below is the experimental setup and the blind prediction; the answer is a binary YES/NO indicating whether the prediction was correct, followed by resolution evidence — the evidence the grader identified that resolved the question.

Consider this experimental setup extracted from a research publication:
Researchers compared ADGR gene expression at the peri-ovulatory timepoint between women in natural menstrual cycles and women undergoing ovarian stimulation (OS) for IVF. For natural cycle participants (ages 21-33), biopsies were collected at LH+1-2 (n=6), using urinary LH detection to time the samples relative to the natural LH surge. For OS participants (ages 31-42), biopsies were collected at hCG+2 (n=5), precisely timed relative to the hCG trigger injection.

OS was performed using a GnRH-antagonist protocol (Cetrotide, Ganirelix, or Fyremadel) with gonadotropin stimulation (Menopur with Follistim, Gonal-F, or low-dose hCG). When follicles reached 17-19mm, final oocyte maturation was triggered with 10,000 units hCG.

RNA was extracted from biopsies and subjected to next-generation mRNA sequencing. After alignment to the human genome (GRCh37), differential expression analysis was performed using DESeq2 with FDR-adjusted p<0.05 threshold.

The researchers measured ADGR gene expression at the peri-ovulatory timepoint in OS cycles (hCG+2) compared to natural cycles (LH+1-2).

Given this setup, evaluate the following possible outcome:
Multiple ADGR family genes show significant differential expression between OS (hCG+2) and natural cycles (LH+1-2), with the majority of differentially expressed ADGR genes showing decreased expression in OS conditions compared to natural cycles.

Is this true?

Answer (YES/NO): YES